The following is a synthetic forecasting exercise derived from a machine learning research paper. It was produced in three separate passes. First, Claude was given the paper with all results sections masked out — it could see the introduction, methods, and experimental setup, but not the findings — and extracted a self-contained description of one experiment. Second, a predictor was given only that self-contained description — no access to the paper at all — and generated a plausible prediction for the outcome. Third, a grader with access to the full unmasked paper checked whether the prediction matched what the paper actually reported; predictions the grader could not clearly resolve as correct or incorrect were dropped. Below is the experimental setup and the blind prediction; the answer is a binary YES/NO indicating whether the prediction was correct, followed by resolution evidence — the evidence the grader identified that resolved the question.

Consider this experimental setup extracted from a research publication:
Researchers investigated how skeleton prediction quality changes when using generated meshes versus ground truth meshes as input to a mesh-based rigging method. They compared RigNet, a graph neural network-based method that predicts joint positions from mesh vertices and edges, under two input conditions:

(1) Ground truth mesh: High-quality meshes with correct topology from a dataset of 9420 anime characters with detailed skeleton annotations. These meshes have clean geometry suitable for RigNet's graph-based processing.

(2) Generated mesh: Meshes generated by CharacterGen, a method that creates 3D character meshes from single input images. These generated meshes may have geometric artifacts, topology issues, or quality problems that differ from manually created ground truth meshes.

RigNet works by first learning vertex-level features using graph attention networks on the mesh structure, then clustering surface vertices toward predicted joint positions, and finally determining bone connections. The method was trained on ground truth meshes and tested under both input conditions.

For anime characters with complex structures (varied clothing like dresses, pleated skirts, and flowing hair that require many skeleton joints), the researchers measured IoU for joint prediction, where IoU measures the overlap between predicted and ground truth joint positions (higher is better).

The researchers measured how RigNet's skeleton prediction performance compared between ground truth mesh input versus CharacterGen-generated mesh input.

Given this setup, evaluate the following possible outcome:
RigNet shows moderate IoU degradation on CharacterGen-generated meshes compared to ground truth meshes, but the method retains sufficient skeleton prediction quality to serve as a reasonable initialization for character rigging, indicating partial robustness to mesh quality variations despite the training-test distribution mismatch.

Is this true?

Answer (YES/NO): NO